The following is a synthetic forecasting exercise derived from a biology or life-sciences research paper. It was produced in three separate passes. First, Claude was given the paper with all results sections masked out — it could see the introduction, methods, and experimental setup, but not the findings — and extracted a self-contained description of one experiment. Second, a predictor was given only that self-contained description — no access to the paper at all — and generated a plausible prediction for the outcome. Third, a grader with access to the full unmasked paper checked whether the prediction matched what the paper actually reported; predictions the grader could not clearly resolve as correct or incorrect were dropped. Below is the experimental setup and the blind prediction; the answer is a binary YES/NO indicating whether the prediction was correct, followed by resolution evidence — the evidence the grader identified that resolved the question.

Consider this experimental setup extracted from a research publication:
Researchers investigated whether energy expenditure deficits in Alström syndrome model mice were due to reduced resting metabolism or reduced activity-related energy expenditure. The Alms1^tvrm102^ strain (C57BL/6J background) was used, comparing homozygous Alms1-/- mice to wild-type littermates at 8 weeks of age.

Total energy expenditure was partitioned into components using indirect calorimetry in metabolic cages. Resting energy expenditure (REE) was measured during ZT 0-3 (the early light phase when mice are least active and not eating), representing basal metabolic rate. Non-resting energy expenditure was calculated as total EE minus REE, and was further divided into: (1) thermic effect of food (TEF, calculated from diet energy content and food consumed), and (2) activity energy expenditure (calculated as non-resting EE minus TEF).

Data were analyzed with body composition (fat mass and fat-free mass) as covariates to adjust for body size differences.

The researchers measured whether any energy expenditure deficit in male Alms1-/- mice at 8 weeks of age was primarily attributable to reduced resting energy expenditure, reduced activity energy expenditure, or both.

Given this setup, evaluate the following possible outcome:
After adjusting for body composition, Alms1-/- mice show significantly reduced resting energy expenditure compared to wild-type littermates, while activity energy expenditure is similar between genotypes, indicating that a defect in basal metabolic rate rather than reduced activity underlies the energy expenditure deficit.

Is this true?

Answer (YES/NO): NO